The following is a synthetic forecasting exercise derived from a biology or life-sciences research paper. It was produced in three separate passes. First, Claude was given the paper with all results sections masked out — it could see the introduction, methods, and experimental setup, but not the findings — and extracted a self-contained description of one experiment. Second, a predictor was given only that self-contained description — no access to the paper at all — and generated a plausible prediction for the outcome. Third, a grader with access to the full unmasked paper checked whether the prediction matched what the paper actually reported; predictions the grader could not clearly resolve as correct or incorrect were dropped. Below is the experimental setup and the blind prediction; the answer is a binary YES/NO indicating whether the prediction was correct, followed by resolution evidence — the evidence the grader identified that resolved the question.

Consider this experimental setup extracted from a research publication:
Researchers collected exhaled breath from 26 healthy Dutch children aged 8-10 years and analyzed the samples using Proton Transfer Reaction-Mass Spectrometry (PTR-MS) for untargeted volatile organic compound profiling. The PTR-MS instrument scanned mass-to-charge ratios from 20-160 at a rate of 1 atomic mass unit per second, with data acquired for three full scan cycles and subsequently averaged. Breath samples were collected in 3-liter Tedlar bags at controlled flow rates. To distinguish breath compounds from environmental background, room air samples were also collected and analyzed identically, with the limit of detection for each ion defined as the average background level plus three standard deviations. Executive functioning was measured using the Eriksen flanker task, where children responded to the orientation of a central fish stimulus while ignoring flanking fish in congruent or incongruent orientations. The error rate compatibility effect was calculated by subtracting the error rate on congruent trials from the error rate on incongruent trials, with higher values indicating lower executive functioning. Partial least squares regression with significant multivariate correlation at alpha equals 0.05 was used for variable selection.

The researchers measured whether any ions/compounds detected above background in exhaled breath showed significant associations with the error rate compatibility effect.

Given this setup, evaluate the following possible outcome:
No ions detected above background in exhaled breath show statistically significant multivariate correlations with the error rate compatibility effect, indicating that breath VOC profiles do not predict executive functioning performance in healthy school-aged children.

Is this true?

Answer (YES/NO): NO